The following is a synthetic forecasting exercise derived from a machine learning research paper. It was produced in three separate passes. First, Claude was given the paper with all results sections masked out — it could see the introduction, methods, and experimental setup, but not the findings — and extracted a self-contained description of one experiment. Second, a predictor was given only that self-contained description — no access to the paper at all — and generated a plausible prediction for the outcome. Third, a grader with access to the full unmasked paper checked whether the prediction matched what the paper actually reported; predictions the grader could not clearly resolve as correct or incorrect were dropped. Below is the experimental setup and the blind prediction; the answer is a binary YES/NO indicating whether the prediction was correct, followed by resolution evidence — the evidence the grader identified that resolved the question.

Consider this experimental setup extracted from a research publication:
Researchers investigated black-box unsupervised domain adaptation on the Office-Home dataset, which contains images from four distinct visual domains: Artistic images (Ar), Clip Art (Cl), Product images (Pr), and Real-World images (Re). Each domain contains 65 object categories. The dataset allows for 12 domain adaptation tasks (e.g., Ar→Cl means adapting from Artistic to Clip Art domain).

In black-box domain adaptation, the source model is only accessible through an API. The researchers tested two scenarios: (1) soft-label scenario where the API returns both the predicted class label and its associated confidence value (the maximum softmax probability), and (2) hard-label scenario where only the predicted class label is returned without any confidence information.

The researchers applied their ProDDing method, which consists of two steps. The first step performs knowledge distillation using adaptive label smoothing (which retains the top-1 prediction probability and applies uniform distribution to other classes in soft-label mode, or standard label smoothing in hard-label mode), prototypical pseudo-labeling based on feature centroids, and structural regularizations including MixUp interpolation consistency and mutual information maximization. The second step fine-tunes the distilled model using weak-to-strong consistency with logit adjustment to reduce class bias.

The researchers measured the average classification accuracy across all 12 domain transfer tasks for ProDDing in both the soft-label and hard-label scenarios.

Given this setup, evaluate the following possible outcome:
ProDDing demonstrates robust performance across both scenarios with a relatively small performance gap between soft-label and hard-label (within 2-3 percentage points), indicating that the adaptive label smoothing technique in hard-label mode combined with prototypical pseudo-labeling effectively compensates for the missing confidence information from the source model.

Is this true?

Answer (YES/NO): YES